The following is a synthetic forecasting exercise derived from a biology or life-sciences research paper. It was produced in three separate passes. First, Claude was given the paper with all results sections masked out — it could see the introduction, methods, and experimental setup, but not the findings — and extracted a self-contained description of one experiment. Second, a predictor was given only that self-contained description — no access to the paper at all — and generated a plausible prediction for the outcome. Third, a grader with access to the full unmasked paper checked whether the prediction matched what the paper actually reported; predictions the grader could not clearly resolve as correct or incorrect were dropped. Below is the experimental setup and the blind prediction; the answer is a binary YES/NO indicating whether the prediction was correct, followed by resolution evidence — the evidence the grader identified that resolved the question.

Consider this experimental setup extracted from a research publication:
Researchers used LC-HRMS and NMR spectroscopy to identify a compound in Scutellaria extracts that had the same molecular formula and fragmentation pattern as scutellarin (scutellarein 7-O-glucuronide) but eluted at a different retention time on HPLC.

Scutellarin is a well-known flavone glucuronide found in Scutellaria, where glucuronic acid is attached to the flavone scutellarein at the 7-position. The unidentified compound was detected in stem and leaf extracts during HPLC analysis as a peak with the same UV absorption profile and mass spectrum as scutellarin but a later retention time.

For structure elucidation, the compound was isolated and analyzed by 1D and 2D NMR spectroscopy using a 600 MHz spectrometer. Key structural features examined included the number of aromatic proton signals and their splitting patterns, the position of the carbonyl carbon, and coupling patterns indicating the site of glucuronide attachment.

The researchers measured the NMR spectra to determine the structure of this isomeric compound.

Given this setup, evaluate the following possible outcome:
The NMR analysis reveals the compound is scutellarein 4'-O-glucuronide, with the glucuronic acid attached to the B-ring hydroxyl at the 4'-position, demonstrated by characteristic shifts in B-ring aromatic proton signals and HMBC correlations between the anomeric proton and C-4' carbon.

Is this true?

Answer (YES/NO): NO